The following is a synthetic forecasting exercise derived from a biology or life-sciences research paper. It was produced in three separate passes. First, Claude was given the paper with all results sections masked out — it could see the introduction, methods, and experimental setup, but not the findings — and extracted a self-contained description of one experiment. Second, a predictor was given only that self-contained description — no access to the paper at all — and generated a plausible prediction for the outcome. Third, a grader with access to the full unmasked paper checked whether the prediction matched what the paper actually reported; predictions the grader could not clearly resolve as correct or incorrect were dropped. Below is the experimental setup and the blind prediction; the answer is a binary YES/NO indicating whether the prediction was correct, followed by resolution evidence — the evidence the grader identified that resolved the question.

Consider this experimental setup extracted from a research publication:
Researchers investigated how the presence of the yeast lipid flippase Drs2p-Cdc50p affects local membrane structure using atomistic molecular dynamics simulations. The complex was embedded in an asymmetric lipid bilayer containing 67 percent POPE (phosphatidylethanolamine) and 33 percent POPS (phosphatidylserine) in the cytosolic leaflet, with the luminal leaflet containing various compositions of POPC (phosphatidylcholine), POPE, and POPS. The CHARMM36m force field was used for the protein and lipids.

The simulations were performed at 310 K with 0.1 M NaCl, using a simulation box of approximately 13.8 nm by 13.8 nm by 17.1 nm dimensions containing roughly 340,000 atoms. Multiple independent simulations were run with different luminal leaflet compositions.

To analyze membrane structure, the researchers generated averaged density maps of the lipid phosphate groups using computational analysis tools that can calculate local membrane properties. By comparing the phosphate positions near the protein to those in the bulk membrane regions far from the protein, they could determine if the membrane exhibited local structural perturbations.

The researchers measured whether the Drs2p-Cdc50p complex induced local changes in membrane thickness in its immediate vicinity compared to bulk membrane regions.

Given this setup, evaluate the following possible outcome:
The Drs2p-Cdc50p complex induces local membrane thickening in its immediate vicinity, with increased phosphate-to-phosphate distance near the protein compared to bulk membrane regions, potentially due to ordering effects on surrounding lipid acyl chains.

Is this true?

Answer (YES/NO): NO